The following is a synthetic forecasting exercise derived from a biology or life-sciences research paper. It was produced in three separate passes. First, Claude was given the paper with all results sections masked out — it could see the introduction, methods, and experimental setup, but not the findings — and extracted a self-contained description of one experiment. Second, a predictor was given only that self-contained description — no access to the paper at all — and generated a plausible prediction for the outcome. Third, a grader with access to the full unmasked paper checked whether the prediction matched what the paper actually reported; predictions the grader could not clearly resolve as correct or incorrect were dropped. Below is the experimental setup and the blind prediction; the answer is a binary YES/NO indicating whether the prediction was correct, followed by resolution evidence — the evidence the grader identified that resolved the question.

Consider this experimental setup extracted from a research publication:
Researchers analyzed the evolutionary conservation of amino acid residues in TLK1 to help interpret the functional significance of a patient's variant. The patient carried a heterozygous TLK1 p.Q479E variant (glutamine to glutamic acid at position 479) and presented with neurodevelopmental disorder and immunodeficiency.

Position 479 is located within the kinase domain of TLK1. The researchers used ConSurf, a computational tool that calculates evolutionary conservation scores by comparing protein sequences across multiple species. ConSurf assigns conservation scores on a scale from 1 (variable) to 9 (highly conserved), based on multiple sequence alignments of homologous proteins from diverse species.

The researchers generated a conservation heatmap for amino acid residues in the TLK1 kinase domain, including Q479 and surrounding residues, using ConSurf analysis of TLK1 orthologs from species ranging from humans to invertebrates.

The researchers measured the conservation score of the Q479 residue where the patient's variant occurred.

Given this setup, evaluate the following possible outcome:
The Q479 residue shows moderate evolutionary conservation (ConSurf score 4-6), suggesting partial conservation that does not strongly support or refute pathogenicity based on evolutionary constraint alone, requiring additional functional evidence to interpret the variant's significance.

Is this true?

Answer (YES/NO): NO